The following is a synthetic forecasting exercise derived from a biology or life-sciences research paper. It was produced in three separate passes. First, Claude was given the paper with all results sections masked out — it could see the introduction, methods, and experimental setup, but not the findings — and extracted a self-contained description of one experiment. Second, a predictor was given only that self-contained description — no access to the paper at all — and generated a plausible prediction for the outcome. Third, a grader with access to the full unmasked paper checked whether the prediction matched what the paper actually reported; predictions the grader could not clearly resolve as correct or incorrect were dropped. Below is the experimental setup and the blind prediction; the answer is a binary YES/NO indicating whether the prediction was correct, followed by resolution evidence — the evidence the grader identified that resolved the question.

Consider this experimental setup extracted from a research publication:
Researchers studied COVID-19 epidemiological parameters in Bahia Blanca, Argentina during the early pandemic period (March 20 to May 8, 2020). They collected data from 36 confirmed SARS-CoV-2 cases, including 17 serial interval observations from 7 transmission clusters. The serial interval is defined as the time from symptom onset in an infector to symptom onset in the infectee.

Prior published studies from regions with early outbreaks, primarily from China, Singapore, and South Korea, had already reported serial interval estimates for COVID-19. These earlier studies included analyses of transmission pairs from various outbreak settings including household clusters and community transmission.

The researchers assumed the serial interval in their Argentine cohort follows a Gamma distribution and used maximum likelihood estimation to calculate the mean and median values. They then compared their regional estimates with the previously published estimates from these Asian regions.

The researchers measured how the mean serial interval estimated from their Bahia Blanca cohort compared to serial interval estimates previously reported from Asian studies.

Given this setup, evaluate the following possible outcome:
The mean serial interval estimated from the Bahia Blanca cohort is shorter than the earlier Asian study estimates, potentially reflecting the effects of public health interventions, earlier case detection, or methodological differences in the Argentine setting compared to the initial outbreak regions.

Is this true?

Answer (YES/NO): NO